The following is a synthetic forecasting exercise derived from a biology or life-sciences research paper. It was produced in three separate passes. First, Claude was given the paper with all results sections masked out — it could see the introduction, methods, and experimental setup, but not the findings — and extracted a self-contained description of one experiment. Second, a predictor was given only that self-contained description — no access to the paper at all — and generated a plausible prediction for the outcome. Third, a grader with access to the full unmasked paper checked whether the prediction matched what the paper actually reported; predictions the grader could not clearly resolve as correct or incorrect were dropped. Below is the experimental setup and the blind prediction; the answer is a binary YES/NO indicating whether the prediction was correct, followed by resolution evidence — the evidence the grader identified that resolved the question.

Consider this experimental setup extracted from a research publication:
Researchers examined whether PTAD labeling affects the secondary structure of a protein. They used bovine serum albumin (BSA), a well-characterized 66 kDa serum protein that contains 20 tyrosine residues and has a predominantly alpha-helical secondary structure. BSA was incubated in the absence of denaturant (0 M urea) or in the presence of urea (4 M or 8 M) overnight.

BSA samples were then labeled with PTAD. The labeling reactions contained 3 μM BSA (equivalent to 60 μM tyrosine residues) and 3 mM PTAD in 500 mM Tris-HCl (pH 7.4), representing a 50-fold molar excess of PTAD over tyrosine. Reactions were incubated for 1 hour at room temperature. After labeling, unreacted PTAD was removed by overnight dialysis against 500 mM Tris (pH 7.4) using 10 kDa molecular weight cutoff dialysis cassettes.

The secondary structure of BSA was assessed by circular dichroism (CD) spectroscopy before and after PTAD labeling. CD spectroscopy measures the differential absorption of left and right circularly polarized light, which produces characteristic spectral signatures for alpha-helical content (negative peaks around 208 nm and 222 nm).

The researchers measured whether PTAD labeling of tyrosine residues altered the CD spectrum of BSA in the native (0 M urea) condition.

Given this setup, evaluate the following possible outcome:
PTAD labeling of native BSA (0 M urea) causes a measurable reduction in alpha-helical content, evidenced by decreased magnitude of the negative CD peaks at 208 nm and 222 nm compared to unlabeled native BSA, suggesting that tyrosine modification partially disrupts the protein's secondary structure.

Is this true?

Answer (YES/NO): NO